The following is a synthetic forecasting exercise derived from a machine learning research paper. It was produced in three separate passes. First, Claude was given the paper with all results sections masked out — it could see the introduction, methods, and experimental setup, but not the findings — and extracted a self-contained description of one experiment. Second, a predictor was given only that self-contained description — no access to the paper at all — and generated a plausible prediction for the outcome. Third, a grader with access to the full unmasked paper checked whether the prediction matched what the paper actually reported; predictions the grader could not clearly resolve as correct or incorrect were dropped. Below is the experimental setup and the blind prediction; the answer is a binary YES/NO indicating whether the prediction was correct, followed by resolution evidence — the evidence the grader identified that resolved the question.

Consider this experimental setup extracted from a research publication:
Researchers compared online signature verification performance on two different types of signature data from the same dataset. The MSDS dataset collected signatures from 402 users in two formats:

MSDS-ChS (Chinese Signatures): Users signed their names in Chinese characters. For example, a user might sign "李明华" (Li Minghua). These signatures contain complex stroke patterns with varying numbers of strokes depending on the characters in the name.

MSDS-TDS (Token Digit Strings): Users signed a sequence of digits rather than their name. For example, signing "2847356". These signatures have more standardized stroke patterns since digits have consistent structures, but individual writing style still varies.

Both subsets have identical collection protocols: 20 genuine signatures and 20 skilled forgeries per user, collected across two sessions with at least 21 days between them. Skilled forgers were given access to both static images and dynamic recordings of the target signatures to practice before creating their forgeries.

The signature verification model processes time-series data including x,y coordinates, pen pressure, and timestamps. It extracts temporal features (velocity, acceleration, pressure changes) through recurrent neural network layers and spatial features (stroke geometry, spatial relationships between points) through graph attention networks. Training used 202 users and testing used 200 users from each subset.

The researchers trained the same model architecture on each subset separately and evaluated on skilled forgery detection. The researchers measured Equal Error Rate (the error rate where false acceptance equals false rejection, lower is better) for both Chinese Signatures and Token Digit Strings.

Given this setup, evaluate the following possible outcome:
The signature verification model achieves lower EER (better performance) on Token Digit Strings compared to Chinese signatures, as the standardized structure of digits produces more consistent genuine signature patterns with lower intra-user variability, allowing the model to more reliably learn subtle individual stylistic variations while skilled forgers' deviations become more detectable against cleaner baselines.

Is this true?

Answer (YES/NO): YES